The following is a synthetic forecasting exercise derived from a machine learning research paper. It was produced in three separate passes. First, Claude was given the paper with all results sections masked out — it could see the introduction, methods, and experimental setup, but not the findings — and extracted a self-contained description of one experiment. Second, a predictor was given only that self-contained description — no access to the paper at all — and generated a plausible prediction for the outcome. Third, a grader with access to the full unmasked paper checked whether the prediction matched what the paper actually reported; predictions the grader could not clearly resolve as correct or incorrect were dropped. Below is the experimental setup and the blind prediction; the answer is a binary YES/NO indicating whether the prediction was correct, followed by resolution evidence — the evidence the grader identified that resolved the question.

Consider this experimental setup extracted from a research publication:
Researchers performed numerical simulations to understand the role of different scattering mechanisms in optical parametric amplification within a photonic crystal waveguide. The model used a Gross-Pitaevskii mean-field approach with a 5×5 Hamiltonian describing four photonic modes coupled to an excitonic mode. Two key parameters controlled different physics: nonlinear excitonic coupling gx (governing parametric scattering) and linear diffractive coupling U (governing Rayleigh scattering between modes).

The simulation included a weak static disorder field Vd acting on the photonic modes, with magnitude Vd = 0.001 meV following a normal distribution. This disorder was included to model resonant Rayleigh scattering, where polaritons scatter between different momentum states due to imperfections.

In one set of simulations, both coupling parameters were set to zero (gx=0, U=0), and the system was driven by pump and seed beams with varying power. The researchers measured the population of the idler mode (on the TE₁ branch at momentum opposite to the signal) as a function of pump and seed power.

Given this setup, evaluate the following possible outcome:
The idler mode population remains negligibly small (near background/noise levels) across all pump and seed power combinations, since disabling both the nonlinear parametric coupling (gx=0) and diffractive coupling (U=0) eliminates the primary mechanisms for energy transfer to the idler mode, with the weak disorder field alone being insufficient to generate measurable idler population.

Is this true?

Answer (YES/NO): YES